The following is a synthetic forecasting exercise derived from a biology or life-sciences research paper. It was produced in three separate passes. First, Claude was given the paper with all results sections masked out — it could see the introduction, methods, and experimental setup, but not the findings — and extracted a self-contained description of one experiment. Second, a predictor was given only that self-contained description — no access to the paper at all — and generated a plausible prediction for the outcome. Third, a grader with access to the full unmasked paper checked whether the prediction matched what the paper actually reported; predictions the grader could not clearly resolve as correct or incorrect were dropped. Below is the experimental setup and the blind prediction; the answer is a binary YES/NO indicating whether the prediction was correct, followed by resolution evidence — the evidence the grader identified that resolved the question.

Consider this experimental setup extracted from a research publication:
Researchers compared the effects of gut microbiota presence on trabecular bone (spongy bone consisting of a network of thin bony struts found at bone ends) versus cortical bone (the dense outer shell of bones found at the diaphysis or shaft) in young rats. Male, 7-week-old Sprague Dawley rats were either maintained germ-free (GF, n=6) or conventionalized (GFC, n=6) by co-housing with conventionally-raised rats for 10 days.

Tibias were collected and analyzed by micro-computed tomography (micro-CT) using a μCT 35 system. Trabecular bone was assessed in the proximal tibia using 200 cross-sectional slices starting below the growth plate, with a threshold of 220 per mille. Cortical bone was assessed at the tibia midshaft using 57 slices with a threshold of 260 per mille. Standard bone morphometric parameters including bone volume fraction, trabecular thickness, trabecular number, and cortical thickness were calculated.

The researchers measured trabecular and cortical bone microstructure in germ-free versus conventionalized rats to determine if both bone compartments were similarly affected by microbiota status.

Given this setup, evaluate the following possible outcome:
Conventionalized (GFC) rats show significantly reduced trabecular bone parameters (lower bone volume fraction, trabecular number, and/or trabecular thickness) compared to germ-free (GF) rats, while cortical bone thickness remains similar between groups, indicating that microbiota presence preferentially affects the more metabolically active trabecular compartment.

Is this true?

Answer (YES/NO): NO